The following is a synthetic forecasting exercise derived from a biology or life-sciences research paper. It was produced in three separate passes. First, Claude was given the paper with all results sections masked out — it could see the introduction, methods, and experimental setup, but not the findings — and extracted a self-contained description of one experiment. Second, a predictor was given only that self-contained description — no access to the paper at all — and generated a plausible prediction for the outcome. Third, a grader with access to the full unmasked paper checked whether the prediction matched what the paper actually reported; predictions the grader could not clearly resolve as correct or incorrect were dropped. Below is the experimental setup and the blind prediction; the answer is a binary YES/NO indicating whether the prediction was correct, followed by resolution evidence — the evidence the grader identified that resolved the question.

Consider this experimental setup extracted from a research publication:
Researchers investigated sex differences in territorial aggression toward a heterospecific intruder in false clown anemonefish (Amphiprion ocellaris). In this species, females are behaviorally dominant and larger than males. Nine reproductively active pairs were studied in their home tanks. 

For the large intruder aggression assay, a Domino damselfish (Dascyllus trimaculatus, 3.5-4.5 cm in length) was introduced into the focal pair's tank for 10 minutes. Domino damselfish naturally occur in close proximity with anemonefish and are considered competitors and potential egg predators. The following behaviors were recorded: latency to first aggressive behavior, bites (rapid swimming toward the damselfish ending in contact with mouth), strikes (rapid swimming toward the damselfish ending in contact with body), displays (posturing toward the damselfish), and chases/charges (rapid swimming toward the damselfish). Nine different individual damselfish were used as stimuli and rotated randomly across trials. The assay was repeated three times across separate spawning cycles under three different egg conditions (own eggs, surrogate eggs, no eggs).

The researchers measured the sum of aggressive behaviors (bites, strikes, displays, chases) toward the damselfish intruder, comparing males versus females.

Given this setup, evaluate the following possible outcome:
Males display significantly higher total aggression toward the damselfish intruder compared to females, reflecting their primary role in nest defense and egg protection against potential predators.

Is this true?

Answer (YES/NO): NO